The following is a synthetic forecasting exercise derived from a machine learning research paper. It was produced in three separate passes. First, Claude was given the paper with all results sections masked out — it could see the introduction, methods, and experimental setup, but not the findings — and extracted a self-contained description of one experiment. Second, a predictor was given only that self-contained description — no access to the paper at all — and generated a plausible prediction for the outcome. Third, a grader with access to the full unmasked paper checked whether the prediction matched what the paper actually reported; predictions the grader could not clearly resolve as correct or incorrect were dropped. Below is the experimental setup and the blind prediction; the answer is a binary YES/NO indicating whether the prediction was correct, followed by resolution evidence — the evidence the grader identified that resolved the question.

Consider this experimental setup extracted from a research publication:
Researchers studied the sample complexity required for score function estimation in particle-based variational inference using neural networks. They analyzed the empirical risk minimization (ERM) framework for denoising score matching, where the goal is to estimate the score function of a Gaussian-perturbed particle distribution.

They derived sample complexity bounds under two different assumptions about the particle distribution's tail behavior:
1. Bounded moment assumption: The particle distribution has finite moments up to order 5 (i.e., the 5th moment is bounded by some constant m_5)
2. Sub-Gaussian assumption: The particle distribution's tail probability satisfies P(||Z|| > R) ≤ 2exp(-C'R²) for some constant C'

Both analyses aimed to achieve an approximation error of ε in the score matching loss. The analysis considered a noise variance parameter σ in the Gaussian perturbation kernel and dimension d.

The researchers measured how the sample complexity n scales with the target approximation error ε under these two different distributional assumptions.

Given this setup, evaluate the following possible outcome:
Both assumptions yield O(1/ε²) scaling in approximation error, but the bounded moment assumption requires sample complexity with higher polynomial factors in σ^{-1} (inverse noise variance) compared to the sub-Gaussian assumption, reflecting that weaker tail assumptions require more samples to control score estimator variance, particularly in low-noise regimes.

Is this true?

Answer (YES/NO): NO